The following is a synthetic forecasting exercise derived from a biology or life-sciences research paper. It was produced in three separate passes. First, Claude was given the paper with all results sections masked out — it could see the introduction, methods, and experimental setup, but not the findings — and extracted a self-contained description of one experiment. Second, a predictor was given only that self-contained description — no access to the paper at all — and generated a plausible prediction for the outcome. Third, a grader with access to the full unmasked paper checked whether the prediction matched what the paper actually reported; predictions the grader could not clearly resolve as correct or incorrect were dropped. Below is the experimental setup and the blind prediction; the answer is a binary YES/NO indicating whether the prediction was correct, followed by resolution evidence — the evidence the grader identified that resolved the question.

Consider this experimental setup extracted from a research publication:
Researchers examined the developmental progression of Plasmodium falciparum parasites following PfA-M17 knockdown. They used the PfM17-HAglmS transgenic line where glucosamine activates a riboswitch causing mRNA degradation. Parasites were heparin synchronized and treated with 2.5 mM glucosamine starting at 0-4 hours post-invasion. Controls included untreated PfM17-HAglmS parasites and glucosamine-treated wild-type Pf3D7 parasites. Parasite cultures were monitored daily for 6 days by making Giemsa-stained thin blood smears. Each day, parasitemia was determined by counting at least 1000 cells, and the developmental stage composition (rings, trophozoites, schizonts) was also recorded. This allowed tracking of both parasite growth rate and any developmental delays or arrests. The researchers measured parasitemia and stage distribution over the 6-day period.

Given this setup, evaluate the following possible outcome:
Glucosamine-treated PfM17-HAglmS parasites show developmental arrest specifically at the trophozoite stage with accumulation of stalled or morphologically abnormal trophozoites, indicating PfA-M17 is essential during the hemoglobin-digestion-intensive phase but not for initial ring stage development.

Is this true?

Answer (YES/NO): NO